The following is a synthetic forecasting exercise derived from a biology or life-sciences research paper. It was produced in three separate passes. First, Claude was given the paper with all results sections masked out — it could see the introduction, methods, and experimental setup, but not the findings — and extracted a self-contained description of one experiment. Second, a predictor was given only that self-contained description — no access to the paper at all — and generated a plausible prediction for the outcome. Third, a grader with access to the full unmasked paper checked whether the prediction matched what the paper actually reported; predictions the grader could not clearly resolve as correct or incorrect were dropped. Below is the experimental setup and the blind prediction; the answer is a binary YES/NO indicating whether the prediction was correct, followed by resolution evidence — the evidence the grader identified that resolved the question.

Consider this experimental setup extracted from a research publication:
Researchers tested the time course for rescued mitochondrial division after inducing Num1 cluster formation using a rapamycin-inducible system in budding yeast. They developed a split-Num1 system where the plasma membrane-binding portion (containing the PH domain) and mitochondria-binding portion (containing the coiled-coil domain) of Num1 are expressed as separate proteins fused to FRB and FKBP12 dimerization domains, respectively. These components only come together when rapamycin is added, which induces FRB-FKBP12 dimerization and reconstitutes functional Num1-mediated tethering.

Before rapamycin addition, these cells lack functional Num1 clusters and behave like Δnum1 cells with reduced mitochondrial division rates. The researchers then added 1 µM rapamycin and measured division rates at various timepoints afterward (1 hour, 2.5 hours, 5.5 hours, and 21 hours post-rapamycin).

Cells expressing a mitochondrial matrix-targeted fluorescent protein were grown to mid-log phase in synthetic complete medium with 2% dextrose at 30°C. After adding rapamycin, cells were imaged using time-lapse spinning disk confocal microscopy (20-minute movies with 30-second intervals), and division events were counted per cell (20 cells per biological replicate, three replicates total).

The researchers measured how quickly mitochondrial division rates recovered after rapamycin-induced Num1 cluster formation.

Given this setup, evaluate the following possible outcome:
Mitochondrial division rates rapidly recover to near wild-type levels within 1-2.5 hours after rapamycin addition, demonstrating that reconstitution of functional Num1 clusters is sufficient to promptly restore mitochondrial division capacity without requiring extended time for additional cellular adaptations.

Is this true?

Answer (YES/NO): YES